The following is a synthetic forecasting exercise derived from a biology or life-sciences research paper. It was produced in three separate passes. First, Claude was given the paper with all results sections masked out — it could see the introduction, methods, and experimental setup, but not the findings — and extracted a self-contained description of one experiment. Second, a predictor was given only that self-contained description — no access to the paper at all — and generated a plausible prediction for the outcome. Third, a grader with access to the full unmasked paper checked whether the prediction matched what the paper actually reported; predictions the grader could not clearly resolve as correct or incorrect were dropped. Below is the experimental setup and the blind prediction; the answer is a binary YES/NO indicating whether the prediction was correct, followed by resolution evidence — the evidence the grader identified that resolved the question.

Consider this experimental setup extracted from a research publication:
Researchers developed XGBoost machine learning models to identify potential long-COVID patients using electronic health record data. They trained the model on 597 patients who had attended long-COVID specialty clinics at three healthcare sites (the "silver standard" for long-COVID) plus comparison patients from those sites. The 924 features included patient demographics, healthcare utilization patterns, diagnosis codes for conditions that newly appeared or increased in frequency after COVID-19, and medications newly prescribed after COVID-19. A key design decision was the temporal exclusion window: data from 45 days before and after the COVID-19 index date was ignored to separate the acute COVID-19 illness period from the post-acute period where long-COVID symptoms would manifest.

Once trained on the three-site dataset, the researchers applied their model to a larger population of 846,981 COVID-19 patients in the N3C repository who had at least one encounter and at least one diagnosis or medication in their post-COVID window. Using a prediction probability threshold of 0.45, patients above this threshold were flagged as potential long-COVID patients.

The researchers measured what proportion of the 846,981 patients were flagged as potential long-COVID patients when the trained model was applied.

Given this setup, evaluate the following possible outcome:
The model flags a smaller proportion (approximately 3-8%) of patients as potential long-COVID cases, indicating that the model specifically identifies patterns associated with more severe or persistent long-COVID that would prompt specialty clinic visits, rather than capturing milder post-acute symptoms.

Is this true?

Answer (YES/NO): NO